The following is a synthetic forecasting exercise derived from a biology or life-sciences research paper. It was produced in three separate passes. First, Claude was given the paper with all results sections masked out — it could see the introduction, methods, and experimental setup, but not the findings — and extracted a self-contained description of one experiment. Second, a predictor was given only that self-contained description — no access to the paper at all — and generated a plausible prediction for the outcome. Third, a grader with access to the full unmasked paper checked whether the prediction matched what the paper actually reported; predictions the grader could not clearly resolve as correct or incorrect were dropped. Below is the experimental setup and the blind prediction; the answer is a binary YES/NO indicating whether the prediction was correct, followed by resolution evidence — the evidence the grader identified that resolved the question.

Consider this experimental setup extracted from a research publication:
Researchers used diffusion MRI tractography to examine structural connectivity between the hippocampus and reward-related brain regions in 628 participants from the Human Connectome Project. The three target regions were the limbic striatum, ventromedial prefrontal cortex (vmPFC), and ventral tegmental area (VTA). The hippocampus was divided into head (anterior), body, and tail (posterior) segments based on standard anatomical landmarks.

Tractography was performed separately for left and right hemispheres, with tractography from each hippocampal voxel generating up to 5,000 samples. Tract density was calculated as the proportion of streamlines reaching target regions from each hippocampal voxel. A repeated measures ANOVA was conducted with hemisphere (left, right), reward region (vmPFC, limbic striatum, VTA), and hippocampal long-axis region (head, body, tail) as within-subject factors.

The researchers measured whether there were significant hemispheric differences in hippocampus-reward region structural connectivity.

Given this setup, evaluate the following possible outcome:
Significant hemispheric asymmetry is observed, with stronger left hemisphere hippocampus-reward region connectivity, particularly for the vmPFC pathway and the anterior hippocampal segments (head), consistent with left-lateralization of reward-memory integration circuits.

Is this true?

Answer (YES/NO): NO